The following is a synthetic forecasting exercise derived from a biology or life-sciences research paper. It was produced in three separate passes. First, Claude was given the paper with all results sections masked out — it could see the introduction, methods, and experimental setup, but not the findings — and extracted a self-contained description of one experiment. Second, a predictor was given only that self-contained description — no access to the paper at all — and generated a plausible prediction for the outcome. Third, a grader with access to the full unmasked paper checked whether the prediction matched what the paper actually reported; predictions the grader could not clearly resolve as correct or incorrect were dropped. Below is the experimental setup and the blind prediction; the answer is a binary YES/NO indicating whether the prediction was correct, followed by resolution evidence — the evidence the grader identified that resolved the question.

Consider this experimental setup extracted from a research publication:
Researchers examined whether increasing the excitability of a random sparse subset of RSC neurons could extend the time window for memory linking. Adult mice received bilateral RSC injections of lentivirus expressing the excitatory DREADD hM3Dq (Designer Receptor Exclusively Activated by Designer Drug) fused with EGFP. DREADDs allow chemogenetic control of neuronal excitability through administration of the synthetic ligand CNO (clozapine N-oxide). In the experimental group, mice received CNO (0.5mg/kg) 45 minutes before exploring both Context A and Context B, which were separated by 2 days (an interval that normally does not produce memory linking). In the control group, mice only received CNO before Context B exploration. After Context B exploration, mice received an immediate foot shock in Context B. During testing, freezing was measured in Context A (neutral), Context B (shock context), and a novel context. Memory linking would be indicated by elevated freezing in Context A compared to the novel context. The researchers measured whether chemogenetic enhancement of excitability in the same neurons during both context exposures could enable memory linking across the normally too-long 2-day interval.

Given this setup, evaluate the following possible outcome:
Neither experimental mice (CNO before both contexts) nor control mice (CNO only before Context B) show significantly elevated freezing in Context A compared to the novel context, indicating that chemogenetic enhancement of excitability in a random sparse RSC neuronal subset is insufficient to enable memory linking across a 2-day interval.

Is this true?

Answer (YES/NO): NO